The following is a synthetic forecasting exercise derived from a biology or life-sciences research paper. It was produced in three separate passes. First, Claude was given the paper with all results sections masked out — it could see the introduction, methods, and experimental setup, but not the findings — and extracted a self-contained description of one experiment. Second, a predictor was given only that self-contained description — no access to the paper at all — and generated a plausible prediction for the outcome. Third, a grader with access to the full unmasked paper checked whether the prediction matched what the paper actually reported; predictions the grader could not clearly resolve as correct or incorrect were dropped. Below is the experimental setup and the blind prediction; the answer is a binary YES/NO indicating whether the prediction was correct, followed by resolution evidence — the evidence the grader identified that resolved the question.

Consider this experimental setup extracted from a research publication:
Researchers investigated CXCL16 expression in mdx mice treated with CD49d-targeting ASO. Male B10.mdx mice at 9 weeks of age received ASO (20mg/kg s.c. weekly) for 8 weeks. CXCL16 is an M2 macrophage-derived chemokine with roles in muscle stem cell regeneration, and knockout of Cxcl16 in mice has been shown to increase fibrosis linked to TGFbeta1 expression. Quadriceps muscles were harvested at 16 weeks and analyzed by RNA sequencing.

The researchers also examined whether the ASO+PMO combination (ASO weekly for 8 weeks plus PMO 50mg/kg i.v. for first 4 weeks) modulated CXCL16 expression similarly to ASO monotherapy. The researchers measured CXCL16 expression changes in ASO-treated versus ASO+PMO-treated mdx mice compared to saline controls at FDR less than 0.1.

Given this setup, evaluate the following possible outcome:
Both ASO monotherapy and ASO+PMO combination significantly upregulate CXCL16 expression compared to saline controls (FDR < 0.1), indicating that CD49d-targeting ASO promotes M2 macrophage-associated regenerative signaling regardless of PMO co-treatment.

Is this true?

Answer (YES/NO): NO